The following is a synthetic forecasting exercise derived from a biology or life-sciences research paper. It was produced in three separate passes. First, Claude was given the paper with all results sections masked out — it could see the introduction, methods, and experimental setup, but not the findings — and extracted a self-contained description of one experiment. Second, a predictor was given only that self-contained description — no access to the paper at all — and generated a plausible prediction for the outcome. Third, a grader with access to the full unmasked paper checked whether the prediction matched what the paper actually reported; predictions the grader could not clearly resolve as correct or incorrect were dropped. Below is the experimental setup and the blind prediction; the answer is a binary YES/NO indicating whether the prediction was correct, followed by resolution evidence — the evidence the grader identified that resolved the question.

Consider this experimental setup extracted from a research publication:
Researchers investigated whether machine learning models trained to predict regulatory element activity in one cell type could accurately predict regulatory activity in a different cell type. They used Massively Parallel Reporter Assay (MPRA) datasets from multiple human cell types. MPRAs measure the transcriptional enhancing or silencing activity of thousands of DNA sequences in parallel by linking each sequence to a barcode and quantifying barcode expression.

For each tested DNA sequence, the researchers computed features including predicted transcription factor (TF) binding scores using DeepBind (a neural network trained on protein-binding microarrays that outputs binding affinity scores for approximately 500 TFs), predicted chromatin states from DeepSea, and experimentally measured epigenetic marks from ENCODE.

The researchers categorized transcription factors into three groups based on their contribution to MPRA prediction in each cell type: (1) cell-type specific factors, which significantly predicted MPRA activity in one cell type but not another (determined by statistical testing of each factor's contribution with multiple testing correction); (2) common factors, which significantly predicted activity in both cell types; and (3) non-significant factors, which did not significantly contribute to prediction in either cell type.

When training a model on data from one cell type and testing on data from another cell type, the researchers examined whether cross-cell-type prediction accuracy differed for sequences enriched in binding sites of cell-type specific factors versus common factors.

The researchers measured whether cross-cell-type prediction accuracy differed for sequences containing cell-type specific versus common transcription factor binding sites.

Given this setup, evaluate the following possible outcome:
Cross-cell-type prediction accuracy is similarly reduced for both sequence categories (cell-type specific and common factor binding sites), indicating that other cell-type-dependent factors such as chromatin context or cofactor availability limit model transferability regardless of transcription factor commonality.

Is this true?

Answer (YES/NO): NO